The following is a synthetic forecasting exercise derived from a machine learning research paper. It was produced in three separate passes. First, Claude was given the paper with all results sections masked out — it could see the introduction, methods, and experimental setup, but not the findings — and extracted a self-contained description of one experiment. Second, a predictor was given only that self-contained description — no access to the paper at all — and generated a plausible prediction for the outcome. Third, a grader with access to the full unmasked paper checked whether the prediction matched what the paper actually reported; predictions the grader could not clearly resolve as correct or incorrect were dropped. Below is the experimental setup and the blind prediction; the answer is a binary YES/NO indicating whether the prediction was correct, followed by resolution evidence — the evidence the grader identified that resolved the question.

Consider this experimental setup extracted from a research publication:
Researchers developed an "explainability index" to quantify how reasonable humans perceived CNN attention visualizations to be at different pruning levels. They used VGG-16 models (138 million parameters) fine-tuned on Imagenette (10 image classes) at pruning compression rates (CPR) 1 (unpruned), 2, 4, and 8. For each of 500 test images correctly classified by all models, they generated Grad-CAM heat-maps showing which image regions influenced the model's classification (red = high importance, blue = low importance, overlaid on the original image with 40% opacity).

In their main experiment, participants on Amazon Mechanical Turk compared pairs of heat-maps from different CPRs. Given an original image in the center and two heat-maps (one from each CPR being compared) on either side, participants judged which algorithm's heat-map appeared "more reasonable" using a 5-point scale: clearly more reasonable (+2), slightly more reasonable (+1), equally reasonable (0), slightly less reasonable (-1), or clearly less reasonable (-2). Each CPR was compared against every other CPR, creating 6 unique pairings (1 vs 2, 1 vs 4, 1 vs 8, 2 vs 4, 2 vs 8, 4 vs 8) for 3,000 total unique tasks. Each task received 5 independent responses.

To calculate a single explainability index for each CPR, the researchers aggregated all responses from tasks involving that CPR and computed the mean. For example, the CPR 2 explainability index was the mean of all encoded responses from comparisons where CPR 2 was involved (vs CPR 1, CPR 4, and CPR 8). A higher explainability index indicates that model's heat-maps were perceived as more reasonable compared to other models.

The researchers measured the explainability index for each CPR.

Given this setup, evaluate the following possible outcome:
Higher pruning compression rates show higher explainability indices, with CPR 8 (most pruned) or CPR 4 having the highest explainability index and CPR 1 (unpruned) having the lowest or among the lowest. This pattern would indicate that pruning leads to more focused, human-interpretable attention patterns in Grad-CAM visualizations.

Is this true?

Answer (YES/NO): YES